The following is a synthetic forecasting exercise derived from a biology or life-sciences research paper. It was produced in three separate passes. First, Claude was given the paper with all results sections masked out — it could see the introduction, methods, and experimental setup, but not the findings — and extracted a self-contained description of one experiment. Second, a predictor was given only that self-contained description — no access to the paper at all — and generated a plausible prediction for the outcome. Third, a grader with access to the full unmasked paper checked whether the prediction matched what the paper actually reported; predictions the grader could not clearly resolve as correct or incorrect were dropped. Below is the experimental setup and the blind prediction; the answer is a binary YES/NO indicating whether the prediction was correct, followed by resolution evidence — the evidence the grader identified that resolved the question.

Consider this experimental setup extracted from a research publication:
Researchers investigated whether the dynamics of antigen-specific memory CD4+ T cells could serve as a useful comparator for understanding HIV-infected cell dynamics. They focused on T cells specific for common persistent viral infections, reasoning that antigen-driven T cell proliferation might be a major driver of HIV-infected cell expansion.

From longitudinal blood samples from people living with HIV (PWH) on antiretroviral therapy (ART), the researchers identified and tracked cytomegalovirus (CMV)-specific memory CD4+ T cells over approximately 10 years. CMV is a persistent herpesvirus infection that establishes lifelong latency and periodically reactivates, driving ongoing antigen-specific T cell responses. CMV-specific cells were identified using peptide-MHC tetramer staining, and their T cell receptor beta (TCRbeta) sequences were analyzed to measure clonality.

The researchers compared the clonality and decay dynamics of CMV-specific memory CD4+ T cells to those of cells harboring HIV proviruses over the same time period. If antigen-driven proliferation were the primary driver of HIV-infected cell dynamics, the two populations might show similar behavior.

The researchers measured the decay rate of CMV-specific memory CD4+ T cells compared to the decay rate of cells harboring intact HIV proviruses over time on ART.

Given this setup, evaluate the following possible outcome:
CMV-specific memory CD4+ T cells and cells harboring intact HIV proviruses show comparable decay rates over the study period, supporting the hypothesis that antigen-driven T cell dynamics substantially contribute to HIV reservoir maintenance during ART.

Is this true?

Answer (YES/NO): NO